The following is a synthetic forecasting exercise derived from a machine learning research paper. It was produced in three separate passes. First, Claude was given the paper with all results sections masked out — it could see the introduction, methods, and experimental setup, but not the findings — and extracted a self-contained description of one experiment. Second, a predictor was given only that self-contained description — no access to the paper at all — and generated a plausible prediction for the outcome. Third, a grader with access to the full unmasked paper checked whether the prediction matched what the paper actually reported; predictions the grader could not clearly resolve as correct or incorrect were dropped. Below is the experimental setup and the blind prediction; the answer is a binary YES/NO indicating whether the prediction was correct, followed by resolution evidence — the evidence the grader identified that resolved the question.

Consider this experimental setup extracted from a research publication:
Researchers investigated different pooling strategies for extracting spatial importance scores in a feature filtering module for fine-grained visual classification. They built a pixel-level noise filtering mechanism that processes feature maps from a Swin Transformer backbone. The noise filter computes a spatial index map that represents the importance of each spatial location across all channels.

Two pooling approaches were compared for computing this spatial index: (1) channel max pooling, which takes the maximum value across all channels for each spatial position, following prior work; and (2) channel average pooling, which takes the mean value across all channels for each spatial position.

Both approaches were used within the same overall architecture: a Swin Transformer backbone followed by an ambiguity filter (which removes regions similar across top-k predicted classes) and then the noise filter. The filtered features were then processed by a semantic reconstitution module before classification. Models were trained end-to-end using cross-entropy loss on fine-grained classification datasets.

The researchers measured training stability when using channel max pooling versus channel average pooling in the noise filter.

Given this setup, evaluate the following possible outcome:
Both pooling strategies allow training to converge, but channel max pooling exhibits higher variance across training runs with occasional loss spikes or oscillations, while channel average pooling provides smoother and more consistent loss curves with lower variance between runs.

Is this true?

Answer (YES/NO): NO